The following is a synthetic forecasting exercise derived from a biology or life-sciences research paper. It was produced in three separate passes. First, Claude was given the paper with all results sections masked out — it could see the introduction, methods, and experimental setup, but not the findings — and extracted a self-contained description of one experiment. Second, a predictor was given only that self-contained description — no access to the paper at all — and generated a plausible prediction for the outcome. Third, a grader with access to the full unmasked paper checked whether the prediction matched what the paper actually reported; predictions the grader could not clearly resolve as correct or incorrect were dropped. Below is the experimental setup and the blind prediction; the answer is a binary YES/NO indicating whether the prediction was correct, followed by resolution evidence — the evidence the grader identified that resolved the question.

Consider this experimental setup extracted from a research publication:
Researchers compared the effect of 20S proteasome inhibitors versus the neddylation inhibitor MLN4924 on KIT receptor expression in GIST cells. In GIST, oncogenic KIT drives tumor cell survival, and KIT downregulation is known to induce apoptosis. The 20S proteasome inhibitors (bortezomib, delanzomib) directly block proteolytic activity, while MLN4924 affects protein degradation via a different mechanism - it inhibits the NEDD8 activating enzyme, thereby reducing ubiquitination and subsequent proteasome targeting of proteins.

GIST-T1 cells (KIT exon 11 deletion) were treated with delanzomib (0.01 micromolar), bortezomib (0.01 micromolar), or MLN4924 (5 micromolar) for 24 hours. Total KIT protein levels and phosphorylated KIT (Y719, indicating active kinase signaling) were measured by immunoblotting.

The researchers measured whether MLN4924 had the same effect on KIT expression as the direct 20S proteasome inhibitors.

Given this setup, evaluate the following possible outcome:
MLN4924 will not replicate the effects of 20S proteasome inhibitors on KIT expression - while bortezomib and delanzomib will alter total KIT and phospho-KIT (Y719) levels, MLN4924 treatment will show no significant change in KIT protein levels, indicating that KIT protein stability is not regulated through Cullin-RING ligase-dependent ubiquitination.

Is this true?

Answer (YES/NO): YES